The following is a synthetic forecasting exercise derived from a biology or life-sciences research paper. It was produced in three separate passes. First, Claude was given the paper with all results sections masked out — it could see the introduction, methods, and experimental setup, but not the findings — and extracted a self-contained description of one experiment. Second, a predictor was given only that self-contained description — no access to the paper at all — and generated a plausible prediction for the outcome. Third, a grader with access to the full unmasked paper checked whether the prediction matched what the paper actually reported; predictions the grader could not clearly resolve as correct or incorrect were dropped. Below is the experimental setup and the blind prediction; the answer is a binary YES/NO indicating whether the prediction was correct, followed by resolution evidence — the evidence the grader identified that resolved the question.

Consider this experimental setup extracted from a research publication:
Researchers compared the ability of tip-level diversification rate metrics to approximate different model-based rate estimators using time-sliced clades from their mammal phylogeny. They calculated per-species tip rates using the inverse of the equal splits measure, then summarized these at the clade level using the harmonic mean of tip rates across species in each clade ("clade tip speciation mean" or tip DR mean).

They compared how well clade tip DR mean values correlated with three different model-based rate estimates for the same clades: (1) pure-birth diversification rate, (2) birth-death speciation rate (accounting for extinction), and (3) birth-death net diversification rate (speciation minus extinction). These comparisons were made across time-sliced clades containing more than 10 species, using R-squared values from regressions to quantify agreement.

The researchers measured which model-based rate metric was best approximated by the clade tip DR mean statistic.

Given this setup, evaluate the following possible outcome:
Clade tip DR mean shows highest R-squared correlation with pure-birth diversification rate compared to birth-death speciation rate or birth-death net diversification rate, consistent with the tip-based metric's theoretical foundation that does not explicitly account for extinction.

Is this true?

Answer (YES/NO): YES